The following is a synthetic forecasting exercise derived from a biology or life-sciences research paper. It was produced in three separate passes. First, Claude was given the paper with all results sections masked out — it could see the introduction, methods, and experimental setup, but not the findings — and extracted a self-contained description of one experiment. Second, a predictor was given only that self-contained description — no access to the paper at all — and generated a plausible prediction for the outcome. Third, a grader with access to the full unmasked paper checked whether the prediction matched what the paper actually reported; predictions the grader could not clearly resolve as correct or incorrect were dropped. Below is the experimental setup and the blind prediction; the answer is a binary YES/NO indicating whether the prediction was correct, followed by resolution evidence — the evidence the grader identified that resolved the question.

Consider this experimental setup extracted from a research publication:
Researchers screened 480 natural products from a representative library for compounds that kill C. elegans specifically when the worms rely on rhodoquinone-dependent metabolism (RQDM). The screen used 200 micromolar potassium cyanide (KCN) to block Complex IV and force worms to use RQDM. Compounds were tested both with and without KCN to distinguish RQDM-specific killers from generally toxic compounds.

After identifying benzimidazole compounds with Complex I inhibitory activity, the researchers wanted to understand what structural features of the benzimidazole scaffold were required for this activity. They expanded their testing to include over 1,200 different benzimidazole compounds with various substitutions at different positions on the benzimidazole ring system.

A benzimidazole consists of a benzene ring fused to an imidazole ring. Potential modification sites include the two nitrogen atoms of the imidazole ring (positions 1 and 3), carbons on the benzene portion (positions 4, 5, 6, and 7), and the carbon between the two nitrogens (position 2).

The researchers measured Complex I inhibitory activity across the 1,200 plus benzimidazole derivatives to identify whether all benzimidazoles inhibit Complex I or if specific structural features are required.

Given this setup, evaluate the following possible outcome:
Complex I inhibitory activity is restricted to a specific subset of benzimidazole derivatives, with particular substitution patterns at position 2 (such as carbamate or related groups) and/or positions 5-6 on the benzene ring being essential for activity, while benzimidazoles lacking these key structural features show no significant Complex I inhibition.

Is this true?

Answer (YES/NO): NO